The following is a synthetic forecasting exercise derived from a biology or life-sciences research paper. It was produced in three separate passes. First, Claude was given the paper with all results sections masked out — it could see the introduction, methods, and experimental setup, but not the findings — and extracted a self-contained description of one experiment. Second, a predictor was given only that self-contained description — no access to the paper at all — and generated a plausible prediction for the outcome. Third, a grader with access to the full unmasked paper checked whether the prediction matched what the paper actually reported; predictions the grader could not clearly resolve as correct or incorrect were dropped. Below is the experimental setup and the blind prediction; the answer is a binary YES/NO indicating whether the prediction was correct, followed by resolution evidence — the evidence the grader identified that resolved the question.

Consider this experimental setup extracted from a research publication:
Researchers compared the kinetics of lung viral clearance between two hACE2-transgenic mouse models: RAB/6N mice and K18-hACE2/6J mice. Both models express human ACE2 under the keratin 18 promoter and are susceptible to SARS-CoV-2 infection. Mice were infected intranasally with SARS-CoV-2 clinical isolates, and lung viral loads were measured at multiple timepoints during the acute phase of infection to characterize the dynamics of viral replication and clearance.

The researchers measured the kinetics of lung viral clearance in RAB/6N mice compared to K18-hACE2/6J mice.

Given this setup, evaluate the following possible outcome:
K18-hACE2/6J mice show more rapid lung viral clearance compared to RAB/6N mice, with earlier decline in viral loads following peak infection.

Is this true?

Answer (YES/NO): YES